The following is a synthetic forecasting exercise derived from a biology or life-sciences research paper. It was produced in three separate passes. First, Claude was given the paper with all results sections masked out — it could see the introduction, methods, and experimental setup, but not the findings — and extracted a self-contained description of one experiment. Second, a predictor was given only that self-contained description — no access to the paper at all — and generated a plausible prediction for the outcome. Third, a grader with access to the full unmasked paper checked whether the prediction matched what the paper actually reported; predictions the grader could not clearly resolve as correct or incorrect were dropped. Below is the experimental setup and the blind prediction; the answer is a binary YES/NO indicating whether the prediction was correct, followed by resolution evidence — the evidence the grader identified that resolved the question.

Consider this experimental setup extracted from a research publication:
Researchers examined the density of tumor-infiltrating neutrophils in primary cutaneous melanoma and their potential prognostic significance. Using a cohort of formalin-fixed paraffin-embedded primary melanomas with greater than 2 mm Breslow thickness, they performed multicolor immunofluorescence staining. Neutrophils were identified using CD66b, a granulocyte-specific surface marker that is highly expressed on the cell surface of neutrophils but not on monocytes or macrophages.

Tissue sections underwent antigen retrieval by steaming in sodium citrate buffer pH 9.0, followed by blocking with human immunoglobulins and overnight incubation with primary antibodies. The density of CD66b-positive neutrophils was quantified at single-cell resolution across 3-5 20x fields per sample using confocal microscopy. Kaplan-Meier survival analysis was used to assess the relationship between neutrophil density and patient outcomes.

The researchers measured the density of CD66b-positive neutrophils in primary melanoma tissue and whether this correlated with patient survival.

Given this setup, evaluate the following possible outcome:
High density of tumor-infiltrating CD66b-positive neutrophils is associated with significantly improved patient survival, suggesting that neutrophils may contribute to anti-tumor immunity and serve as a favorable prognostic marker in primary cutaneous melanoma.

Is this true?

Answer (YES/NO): NO